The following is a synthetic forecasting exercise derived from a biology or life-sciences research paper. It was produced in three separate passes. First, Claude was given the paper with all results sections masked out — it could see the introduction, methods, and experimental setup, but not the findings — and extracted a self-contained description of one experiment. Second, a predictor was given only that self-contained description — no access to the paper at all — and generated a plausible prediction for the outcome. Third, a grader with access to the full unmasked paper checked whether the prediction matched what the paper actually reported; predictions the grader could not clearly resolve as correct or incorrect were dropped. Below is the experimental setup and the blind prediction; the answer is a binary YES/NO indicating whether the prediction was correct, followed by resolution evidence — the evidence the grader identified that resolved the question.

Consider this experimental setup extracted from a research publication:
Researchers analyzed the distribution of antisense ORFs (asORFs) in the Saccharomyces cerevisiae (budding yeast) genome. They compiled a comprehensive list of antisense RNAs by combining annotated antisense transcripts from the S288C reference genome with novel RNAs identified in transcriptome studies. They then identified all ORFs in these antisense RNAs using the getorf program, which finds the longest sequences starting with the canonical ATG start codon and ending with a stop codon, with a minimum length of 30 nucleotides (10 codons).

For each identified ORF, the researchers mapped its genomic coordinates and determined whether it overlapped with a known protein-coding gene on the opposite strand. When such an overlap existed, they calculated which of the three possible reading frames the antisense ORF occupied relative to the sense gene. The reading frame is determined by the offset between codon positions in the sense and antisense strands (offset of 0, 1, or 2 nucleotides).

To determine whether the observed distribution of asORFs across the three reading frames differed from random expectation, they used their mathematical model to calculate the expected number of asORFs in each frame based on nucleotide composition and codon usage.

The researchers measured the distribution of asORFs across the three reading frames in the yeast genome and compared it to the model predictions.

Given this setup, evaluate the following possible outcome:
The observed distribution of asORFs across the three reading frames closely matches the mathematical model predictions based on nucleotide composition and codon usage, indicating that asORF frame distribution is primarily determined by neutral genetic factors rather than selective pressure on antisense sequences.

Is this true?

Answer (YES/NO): NO